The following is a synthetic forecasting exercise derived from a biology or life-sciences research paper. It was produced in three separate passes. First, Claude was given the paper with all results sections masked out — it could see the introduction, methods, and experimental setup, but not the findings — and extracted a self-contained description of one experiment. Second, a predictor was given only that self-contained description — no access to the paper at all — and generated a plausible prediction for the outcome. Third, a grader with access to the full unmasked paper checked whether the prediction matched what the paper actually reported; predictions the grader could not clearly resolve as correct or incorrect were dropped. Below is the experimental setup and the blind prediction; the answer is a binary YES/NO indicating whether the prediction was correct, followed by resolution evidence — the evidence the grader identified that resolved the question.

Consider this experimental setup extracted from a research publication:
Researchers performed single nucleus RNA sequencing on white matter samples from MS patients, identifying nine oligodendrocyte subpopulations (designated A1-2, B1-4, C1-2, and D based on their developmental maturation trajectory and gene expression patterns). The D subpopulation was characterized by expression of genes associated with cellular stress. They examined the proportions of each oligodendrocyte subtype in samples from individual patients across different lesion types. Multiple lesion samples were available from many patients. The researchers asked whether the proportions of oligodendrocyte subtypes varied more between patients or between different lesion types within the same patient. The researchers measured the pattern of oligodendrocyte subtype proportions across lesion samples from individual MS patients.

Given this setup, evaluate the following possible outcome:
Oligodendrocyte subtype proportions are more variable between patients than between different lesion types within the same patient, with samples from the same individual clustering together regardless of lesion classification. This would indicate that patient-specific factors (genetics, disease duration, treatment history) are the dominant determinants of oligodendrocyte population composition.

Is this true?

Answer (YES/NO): YES